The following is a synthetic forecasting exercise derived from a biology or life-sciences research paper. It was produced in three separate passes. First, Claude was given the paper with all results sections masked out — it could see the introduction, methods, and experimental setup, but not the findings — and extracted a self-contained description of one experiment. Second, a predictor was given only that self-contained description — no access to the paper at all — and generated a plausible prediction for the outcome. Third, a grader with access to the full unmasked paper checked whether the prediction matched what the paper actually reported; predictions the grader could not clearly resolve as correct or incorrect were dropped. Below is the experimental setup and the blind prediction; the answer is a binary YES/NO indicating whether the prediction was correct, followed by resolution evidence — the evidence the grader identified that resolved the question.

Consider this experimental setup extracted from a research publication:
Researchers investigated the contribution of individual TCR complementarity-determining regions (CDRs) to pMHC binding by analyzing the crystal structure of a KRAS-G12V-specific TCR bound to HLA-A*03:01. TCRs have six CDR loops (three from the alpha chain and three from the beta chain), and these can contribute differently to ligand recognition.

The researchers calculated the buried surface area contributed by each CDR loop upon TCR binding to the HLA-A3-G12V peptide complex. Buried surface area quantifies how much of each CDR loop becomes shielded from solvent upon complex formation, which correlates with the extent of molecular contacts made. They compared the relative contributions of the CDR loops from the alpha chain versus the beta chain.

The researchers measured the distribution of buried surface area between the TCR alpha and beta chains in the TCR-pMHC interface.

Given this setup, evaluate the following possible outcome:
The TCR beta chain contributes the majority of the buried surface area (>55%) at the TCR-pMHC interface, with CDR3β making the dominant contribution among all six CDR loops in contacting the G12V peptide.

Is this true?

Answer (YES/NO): NO